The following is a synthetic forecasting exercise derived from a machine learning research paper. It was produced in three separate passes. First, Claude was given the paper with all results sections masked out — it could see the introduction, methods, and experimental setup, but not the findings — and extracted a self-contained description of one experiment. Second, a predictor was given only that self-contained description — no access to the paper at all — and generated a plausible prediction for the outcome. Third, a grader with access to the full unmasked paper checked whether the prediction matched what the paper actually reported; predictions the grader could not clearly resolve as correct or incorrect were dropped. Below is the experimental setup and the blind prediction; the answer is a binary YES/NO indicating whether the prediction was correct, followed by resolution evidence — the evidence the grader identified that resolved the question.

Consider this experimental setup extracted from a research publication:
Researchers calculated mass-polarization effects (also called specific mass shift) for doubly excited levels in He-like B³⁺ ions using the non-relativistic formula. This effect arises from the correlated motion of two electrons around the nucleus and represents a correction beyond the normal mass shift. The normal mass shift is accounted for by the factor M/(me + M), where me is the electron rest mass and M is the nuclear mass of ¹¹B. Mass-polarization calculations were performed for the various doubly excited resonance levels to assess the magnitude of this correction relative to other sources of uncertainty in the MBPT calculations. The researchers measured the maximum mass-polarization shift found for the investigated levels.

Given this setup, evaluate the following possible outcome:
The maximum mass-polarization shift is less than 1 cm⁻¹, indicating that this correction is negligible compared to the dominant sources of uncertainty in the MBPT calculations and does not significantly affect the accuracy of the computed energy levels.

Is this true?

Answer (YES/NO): YES